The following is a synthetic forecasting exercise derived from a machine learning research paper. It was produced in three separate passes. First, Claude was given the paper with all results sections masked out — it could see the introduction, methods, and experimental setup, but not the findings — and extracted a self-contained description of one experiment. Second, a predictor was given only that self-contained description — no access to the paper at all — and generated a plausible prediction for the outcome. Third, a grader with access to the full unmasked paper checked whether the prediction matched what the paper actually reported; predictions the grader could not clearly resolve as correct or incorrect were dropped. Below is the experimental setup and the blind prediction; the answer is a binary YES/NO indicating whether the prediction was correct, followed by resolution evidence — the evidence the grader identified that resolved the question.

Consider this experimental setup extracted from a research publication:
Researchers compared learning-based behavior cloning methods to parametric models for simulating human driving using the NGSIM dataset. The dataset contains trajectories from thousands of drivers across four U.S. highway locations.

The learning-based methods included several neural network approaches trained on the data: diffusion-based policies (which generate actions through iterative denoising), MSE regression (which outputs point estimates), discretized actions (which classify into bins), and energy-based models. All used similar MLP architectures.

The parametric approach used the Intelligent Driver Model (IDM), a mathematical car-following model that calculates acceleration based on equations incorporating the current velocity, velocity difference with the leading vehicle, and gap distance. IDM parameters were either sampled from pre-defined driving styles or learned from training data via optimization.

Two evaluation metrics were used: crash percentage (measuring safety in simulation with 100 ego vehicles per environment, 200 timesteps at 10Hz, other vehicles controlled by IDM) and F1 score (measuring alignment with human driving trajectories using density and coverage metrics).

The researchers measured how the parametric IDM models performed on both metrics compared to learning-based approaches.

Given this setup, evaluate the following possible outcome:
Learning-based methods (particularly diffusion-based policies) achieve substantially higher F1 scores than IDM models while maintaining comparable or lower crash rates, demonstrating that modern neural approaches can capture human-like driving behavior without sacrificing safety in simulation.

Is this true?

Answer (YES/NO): NO